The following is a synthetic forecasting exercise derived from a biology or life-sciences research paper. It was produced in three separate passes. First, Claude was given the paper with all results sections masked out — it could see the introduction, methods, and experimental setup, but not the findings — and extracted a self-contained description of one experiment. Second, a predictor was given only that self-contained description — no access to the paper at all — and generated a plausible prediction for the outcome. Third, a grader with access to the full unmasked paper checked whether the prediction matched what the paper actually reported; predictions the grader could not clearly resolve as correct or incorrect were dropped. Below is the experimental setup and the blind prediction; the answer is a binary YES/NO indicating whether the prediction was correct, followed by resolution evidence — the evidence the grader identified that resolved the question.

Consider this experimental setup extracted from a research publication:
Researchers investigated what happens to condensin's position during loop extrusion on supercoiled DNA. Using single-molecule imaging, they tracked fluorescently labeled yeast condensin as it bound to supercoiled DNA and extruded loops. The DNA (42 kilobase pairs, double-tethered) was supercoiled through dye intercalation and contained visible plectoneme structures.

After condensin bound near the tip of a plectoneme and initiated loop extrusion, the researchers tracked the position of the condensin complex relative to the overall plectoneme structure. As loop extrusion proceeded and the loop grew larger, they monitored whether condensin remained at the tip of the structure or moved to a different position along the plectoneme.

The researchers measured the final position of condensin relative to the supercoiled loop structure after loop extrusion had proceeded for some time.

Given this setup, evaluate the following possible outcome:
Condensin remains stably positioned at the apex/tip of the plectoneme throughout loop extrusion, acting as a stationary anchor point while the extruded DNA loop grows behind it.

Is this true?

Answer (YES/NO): NO